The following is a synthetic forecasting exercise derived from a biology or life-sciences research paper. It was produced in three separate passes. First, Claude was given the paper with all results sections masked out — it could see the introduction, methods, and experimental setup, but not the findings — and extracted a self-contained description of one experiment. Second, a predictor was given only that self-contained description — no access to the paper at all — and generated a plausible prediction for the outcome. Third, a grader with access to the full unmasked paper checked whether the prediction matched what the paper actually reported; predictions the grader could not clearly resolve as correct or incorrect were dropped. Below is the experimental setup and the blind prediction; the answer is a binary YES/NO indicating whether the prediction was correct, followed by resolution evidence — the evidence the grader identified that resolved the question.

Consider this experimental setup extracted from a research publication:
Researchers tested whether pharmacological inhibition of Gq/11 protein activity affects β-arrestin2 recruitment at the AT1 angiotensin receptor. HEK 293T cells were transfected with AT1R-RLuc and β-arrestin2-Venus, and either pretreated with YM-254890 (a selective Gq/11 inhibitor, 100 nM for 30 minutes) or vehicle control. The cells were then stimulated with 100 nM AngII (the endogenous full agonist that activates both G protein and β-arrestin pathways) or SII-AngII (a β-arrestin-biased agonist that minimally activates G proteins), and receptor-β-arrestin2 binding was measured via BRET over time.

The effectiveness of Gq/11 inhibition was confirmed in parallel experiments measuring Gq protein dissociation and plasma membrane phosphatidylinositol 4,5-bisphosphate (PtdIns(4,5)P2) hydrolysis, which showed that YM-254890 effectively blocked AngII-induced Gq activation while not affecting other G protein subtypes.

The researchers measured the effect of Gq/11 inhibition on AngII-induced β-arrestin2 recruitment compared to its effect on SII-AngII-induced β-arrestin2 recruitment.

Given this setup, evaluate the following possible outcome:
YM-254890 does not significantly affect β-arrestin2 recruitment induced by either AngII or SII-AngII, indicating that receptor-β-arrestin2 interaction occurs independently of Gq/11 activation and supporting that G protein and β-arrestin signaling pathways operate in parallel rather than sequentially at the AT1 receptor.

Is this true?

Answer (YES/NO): NO